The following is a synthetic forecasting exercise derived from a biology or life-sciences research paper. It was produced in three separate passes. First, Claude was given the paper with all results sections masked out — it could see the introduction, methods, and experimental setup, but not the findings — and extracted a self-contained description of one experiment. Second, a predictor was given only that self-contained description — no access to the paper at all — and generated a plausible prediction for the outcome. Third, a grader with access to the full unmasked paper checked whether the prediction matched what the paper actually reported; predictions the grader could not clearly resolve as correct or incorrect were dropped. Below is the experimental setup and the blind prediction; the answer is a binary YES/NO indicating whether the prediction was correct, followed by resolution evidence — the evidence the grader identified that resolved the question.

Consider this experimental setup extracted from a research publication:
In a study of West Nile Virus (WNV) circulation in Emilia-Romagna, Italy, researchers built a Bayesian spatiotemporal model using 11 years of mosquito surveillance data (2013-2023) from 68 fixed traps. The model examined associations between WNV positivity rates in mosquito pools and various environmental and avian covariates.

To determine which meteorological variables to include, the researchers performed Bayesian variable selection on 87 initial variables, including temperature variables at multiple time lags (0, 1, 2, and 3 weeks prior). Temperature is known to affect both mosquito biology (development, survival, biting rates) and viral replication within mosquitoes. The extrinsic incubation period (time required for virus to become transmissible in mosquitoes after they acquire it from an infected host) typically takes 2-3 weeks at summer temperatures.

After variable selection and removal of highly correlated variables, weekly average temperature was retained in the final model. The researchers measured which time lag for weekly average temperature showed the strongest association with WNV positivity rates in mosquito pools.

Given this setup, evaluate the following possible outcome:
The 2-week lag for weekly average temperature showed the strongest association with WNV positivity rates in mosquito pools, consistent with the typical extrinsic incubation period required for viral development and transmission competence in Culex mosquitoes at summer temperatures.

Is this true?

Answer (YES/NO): NO